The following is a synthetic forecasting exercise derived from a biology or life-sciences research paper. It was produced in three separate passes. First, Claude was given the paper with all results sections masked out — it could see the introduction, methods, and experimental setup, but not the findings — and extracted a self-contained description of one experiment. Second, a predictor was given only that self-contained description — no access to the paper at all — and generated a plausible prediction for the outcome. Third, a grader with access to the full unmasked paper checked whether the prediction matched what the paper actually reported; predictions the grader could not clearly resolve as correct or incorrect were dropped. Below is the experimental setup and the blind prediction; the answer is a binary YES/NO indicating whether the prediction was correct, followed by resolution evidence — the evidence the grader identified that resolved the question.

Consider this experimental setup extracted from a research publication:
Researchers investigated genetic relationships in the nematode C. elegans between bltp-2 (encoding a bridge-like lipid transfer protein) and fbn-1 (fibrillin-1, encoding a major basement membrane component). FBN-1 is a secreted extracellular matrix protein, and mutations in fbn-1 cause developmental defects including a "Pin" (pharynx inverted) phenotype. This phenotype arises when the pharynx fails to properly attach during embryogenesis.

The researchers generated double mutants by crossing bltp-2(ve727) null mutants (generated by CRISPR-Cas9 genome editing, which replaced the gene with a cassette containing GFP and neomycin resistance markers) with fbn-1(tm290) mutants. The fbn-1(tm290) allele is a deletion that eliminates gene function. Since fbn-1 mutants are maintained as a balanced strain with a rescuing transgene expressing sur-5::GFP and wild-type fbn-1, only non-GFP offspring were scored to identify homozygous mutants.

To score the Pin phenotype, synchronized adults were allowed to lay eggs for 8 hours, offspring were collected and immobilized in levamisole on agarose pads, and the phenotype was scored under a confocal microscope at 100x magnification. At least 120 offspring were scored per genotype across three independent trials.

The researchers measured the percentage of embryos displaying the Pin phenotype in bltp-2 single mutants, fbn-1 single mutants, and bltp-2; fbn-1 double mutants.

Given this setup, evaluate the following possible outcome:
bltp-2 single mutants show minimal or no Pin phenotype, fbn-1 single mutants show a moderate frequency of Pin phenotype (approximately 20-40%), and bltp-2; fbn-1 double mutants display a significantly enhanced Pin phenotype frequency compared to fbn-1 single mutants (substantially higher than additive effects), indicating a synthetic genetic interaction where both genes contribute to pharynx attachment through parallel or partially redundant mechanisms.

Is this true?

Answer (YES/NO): NO